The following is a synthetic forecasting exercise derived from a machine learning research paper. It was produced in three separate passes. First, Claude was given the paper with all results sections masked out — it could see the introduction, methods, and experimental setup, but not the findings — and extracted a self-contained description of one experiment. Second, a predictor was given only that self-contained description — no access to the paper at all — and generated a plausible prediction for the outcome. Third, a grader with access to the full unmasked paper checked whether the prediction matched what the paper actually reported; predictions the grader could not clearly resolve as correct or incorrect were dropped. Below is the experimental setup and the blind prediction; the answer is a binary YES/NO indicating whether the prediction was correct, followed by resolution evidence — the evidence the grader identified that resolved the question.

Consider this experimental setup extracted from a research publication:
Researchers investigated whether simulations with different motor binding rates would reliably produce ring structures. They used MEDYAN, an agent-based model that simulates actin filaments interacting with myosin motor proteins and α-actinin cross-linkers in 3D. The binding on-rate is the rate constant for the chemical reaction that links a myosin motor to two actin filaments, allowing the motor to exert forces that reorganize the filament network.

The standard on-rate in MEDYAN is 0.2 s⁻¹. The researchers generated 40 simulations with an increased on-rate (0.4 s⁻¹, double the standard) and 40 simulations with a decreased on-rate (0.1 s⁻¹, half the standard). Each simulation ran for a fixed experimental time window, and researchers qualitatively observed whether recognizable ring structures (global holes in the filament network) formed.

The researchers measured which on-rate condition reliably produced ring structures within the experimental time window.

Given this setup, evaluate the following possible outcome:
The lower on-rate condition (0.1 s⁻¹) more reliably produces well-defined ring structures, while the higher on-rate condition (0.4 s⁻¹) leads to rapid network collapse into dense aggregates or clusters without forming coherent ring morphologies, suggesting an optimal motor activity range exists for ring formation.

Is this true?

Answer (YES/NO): YES